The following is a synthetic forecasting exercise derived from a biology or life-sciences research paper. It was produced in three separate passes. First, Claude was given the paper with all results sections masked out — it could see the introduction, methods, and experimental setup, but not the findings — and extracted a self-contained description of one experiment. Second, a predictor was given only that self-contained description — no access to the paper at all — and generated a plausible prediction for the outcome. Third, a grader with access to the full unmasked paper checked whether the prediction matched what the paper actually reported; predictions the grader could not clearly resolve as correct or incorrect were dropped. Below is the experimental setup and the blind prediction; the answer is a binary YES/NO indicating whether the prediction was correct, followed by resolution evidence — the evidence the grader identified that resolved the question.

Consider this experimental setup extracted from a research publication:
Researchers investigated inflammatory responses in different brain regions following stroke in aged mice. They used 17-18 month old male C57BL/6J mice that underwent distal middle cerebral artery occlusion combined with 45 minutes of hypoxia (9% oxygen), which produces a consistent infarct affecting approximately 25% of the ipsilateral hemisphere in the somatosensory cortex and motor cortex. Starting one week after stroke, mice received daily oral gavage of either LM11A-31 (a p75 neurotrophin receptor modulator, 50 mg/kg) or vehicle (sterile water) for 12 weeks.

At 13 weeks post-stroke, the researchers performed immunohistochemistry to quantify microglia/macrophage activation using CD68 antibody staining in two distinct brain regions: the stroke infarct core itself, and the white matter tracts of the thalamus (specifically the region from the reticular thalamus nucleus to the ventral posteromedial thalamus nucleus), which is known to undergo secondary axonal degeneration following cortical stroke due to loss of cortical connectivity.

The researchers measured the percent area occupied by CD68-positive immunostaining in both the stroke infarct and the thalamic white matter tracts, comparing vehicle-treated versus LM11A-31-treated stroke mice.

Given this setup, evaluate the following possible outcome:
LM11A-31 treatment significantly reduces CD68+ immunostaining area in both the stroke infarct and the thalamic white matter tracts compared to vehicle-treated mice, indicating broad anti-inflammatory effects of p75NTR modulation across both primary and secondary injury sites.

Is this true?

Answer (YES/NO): NO